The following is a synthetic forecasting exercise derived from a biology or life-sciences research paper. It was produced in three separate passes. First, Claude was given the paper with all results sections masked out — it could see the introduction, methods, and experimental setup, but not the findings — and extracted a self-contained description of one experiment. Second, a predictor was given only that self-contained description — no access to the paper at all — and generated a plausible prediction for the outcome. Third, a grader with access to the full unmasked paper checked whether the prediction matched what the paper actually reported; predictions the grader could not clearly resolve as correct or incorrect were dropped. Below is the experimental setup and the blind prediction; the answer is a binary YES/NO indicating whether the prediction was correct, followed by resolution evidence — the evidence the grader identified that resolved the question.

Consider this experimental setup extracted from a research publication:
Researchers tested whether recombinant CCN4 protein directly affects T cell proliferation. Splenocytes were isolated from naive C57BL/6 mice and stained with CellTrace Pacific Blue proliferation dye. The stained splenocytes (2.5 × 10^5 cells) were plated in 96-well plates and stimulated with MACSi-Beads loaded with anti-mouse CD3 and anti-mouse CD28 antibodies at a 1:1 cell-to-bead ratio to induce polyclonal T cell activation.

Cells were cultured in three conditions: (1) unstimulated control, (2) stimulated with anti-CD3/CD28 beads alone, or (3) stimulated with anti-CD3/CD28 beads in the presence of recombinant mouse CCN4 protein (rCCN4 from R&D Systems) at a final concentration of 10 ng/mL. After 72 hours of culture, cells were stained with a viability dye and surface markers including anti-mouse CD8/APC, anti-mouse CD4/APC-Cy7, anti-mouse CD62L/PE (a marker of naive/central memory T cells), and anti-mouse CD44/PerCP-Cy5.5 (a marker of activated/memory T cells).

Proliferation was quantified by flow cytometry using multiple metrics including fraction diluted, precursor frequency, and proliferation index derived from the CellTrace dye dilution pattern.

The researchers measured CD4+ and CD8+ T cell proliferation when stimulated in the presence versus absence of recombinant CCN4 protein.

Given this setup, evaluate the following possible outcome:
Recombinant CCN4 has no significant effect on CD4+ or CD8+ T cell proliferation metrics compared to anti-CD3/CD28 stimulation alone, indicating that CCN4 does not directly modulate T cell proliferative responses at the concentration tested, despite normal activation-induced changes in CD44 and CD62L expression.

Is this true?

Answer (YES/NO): YES